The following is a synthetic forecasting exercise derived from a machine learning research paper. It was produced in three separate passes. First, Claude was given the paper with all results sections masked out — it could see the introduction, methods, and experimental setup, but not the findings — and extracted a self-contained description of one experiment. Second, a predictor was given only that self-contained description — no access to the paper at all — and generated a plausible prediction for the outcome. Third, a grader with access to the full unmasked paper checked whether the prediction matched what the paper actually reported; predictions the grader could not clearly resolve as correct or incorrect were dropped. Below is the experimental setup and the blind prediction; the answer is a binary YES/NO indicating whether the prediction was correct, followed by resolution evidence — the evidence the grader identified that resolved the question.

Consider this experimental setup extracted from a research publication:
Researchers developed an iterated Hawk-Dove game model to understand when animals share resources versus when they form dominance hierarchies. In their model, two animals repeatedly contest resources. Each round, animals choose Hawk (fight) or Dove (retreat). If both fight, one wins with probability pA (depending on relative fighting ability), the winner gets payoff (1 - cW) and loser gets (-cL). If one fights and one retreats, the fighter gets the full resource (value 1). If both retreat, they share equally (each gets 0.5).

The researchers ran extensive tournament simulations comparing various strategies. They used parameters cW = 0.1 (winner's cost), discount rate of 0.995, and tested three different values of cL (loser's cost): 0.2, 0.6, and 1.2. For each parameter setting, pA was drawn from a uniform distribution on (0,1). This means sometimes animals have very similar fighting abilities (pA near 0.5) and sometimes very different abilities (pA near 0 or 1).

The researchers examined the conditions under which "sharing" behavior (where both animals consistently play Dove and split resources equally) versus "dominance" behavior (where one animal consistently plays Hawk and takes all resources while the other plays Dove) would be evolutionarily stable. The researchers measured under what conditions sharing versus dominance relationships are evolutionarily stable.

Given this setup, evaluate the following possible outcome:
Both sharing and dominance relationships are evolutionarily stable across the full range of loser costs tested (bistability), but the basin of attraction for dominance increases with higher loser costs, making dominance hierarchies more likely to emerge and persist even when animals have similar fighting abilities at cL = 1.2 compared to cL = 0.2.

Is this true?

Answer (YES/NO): NO